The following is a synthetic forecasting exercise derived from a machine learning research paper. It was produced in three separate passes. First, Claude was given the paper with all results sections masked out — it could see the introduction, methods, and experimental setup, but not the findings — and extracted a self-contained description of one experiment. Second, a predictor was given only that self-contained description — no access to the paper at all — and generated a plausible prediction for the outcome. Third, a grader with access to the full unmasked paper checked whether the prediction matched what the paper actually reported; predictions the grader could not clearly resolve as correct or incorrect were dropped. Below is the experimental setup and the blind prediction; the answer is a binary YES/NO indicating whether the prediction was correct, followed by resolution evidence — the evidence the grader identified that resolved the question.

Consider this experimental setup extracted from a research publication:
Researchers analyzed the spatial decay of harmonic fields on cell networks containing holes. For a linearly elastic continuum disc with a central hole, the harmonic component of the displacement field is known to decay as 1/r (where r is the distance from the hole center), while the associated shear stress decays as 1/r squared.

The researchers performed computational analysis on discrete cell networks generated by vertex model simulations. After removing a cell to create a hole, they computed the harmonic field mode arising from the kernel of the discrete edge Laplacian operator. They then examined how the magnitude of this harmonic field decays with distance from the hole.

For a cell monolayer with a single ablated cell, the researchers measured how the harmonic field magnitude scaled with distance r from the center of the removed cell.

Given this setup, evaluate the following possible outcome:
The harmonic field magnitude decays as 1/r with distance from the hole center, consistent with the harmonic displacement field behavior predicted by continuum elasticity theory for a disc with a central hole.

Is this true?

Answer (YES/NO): YES